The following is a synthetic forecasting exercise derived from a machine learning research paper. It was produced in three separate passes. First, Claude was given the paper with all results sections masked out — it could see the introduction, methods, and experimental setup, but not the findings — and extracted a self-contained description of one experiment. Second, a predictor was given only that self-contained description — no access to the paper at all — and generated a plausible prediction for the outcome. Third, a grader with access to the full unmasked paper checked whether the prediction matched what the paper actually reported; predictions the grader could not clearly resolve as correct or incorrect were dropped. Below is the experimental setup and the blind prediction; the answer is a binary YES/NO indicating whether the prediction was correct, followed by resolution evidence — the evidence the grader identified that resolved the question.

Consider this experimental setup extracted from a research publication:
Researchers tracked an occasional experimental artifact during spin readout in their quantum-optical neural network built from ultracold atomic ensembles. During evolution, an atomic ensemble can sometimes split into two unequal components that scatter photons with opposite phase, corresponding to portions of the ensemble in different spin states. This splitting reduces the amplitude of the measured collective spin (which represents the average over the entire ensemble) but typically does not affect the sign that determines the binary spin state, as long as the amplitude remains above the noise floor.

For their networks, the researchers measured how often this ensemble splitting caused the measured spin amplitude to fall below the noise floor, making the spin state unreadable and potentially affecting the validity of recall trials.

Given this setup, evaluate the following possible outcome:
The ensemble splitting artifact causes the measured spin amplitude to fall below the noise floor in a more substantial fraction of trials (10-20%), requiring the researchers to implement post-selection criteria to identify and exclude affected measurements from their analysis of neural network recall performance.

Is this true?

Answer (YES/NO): NO